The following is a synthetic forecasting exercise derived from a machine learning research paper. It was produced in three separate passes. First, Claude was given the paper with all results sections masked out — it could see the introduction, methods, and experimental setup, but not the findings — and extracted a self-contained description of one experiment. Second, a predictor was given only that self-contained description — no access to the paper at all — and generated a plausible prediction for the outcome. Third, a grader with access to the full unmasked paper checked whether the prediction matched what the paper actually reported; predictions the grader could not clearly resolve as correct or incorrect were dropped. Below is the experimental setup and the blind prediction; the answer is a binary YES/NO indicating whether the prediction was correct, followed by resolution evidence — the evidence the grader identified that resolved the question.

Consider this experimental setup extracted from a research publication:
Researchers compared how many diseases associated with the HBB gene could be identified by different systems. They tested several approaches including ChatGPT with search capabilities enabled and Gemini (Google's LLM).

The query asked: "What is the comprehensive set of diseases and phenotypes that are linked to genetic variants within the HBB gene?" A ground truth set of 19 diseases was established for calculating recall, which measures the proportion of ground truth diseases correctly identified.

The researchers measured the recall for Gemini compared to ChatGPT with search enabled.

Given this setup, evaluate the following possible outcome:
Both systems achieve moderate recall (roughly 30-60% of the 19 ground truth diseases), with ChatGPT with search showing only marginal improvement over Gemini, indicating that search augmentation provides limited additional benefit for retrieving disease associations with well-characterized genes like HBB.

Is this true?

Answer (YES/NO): NO